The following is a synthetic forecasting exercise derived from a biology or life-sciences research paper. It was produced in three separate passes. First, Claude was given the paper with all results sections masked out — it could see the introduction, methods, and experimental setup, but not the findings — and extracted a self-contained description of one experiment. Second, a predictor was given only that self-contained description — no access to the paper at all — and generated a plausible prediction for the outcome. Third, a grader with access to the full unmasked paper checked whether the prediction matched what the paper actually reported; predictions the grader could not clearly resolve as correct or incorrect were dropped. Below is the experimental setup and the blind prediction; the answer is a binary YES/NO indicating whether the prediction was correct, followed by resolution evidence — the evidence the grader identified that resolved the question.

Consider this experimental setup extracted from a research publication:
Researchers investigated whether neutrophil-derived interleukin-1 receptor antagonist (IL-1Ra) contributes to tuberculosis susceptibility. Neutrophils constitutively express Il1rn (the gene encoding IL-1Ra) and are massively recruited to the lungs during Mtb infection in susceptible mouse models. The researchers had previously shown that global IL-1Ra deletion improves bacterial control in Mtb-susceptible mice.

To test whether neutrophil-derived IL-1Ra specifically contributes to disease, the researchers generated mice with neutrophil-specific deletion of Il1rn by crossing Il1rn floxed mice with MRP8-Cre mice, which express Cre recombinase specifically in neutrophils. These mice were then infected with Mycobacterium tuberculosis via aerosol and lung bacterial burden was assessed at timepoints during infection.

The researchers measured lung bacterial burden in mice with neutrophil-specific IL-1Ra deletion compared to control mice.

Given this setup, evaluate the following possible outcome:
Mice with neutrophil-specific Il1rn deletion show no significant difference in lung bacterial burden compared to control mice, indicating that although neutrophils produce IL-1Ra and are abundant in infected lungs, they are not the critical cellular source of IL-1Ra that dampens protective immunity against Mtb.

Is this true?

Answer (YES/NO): YES